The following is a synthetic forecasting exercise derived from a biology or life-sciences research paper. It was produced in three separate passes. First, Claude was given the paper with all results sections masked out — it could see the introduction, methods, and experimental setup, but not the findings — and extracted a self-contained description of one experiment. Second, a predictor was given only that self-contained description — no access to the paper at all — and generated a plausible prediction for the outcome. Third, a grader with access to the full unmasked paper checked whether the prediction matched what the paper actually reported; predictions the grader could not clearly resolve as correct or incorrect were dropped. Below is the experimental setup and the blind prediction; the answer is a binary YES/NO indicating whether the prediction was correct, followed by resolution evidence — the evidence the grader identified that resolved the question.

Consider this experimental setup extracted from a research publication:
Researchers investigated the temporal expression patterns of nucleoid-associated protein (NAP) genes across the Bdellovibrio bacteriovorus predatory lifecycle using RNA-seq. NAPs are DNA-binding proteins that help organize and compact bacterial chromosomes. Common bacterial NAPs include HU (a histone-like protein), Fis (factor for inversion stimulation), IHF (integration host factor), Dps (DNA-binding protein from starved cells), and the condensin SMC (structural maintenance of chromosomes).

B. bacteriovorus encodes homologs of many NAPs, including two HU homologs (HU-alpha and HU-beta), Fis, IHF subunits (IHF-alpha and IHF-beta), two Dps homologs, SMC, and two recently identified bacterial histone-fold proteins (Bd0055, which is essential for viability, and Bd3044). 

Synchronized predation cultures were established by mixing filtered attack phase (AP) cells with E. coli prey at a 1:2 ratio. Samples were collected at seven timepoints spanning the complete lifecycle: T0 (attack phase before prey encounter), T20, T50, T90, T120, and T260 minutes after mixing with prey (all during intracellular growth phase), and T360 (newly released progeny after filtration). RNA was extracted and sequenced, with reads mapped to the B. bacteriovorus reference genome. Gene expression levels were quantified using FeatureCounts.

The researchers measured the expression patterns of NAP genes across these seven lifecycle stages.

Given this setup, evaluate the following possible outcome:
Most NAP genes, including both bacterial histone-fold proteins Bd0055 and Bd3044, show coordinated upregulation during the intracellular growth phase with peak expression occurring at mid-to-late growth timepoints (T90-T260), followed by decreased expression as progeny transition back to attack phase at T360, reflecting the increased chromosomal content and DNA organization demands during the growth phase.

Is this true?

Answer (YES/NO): NO